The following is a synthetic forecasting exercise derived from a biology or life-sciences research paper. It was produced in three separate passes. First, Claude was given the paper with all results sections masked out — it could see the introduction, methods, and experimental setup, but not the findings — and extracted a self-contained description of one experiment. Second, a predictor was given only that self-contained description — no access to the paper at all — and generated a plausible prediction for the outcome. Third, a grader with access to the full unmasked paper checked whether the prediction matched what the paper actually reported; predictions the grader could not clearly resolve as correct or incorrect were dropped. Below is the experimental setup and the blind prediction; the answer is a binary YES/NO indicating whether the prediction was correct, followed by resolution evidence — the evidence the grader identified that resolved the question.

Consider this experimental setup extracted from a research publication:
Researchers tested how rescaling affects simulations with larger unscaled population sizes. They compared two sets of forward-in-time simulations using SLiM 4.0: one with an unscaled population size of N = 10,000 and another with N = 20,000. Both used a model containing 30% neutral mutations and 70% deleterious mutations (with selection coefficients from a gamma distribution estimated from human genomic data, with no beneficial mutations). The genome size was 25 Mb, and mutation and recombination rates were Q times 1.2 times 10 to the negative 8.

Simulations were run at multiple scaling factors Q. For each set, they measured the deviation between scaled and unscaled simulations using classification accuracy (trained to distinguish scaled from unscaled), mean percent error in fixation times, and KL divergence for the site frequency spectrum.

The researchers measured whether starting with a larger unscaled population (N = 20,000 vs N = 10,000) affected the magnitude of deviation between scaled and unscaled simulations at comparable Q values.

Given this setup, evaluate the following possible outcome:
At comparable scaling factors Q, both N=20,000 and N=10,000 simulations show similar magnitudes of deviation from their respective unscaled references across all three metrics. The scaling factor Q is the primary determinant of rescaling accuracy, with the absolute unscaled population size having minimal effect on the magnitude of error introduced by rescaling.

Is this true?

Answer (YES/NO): NO